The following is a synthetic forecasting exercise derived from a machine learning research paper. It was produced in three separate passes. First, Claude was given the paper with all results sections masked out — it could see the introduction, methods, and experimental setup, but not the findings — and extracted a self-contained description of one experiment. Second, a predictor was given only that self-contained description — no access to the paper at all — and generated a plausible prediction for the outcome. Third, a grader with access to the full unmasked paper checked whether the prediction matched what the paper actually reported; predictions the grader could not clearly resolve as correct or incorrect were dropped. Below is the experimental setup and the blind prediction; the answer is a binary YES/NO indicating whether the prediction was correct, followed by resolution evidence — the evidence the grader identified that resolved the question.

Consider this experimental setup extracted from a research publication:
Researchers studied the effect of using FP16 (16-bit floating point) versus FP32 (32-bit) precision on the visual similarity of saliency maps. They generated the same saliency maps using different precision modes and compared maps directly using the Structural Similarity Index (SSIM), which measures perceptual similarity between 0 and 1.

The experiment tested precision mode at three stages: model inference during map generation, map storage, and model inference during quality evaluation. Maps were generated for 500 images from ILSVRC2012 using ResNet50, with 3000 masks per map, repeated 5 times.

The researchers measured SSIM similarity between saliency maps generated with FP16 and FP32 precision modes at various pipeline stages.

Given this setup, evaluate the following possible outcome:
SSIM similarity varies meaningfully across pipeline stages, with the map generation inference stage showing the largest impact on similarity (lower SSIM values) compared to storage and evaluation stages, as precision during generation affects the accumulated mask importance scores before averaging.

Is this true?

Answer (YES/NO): NO